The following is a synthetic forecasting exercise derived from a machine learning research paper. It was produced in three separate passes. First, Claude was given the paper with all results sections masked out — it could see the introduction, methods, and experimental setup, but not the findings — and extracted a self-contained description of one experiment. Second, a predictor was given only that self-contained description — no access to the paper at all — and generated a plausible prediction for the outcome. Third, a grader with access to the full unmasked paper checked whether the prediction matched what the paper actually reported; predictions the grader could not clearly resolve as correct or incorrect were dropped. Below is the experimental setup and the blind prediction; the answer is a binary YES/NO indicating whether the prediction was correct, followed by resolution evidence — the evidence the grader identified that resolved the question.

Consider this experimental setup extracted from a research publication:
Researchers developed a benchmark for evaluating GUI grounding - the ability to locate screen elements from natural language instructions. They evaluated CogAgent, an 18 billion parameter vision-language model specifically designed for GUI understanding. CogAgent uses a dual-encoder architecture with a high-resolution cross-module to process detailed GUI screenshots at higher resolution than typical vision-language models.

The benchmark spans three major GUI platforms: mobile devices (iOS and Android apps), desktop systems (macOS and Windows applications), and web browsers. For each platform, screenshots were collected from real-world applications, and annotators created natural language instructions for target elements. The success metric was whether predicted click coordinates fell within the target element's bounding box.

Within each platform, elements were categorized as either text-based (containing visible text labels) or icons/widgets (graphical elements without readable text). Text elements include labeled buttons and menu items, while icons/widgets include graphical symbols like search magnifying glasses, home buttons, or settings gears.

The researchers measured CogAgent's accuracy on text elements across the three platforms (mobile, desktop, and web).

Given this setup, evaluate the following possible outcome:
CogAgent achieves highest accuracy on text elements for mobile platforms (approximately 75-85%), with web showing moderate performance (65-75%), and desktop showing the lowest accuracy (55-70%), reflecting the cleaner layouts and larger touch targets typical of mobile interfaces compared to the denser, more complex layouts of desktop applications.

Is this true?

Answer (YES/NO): NO